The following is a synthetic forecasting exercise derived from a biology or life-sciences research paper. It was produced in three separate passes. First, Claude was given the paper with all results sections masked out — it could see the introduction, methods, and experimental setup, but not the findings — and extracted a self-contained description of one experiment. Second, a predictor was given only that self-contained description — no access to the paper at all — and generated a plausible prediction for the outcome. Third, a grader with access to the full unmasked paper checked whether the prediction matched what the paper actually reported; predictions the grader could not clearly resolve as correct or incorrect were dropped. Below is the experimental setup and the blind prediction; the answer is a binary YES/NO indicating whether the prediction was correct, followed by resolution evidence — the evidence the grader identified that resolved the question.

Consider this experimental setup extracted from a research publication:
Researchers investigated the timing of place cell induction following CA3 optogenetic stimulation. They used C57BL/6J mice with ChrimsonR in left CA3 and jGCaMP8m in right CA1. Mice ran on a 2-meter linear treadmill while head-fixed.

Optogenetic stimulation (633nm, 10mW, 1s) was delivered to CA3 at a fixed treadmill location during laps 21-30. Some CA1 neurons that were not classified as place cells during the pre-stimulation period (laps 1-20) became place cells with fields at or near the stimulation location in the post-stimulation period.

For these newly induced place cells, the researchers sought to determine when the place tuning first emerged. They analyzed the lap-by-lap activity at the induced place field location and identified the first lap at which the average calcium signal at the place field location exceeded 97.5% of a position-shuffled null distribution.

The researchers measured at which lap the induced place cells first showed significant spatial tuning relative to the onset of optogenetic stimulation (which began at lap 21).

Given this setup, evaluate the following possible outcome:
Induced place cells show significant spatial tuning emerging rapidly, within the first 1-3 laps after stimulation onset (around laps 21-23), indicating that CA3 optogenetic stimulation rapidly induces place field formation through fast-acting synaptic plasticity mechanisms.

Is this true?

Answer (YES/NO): NO